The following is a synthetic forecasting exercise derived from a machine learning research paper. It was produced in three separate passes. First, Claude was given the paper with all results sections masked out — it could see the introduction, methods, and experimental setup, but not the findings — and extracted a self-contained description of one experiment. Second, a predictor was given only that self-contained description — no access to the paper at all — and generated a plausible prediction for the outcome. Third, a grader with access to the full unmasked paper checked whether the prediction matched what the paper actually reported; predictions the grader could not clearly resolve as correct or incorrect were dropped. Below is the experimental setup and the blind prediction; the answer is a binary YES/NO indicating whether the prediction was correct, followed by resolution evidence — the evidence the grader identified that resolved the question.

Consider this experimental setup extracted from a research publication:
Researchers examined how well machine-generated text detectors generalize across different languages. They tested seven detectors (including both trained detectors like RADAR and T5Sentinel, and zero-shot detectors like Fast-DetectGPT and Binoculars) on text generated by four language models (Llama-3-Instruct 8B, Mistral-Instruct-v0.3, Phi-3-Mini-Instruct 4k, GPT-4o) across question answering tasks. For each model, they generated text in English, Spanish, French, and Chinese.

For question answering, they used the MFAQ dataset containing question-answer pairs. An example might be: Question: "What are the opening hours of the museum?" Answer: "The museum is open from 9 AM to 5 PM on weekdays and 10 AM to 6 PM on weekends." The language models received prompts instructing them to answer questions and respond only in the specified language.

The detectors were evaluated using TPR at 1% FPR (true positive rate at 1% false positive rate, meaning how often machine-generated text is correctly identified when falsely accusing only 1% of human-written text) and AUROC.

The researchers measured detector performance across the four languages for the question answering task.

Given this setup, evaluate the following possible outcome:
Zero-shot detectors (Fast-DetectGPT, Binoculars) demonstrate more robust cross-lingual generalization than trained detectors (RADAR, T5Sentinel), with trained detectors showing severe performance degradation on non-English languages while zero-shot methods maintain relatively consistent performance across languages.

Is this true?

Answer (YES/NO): YES